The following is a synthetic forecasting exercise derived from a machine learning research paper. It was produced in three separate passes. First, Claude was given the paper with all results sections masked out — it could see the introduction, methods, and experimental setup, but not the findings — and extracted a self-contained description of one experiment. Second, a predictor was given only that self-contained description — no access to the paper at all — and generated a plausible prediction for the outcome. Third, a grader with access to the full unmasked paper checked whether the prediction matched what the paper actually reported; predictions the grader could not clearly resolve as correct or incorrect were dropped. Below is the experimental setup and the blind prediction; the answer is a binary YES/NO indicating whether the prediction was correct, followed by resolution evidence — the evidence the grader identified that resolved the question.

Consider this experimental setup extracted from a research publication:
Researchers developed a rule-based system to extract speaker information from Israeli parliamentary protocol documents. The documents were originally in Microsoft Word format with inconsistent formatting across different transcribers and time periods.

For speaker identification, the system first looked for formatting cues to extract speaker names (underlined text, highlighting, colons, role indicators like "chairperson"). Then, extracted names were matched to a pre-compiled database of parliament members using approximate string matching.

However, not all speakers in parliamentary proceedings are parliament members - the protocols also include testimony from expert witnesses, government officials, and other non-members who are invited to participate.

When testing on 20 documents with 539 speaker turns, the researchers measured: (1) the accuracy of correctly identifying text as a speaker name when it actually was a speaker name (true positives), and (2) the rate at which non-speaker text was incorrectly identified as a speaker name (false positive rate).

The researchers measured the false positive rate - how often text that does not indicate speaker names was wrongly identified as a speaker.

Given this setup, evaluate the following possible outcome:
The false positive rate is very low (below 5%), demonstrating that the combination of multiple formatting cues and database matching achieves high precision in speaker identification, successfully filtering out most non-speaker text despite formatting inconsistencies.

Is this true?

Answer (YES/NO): YES